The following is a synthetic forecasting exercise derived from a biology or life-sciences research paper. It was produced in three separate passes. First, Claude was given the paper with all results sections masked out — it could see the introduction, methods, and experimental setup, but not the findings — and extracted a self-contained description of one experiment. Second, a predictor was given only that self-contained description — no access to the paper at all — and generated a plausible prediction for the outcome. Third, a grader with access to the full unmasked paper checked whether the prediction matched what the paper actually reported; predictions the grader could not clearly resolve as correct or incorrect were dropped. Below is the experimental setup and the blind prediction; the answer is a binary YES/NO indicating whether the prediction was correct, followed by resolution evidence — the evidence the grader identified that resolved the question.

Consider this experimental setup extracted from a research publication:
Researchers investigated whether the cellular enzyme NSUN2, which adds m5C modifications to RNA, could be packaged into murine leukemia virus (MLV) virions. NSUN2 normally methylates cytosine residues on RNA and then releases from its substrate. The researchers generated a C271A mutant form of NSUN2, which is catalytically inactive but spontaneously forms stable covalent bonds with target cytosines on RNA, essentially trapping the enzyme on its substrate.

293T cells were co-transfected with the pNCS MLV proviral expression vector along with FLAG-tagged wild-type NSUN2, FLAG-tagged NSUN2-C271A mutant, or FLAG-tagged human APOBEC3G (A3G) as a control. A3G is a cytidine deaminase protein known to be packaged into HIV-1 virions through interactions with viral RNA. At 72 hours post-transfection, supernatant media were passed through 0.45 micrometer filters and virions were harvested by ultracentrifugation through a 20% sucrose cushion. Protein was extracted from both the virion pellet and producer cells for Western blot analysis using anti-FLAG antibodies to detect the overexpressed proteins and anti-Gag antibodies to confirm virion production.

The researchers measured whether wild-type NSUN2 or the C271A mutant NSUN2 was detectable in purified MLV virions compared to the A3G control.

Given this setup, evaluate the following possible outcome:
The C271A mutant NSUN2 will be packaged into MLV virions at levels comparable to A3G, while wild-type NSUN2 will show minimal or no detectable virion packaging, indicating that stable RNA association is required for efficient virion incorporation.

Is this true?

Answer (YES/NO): YES